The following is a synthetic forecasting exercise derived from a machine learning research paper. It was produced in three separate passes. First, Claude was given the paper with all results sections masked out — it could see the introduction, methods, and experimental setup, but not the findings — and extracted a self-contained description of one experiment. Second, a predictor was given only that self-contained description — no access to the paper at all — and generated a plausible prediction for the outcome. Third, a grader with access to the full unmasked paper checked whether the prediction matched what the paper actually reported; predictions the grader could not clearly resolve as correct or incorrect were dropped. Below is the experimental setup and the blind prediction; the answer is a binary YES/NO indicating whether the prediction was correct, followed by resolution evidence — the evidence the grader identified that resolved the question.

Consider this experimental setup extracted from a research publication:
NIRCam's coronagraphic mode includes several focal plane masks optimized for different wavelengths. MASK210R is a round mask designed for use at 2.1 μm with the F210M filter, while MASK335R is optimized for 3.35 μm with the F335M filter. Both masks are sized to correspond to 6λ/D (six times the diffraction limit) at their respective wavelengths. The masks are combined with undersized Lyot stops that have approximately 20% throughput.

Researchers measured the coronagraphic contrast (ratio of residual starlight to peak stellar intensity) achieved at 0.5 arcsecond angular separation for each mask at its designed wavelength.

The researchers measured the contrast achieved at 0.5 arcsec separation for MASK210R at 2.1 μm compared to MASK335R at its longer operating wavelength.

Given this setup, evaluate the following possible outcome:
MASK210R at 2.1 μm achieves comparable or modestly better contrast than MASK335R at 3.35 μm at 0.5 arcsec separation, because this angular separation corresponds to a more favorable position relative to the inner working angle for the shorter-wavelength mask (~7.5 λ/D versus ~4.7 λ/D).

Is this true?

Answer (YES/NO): NO